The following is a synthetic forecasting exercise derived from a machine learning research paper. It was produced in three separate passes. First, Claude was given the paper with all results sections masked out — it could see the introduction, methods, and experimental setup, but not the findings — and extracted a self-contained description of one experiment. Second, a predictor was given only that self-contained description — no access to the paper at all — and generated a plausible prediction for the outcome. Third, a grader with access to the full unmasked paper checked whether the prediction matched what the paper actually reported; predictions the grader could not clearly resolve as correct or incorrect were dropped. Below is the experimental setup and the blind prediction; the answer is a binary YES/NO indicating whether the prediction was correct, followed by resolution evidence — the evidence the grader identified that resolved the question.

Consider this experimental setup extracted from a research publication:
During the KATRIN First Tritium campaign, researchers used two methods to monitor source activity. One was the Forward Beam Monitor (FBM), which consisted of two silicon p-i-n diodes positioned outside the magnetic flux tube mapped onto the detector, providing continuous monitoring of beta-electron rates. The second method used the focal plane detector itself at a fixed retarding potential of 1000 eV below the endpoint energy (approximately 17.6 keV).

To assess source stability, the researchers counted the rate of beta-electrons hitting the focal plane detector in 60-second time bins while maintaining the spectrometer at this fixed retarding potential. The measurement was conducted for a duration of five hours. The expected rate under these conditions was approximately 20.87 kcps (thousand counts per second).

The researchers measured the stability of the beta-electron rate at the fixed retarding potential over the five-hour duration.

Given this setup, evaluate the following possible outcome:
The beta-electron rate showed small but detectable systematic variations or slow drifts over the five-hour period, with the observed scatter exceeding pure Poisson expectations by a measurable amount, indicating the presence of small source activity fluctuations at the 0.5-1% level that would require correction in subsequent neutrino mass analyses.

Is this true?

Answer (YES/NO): NO